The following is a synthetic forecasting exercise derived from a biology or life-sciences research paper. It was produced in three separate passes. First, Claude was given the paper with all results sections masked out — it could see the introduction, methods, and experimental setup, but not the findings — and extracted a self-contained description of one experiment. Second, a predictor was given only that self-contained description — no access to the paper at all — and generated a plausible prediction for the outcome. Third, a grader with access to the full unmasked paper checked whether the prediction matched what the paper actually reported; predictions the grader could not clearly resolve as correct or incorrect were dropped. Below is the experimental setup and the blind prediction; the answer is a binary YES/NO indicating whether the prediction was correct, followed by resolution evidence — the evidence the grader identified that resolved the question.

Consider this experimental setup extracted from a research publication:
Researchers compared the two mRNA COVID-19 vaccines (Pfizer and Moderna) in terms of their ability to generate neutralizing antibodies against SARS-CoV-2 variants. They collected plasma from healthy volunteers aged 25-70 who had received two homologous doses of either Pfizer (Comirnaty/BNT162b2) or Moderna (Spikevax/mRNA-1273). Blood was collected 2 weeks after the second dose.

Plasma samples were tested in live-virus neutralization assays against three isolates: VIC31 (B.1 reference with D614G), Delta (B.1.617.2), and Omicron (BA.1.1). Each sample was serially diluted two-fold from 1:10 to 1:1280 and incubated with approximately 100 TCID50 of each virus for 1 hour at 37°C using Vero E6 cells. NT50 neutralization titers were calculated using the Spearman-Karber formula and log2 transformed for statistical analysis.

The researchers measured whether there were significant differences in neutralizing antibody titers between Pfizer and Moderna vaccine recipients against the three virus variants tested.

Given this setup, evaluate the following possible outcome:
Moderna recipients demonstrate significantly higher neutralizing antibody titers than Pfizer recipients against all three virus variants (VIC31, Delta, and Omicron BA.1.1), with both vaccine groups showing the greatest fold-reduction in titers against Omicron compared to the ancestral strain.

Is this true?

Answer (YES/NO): NO